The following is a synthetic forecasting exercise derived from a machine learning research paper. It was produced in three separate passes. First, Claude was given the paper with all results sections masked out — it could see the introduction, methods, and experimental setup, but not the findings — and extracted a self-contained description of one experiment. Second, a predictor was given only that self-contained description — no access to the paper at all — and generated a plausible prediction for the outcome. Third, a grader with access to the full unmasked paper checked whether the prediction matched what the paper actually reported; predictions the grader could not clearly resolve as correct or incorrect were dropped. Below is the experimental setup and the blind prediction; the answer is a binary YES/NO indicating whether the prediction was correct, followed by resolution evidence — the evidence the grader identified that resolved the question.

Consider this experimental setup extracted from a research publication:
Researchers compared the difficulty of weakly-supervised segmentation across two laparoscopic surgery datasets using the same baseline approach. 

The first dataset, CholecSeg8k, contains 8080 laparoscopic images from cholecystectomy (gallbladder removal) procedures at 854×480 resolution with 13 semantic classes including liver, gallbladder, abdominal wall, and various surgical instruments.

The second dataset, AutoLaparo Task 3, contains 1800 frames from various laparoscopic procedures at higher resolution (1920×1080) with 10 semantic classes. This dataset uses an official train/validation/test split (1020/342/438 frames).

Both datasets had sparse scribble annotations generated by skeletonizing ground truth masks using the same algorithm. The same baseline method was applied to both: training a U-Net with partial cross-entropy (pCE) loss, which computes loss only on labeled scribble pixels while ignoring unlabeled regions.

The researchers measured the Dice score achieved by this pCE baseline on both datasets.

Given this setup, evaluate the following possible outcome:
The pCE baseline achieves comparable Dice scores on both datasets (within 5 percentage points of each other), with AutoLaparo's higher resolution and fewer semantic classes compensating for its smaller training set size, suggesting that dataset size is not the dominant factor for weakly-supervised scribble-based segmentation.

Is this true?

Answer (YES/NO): NO